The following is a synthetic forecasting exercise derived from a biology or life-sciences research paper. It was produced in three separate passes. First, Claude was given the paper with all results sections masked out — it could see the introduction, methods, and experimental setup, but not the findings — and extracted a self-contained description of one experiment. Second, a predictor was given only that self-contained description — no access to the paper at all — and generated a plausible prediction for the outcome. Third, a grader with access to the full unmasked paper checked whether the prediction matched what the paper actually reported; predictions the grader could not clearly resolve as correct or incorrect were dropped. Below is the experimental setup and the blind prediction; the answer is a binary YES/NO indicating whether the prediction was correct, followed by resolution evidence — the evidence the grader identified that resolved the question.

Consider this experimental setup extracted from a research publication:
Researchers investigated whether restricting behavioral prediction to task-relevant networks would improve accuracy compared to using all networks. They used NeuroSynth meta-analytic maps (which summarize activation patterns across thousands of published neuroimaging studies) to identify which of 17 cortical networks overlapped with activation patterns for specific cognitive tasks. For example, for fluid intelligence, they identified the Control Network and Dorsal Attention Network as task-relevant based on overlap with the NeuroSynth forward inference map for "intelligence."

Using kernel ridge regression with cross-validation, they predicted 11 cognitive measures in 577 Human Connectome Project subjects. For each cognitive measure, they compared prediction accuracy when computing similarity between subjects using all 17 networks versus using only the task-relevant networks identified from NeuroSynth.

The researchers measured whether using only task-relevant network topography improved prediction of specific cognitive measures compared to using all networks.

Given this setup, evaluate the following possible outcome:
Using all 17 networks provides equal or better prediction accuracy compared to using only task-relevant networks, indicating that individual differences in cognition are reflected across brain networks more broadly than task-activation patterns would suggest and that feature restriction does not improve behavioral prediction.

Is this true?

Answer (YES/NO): YES